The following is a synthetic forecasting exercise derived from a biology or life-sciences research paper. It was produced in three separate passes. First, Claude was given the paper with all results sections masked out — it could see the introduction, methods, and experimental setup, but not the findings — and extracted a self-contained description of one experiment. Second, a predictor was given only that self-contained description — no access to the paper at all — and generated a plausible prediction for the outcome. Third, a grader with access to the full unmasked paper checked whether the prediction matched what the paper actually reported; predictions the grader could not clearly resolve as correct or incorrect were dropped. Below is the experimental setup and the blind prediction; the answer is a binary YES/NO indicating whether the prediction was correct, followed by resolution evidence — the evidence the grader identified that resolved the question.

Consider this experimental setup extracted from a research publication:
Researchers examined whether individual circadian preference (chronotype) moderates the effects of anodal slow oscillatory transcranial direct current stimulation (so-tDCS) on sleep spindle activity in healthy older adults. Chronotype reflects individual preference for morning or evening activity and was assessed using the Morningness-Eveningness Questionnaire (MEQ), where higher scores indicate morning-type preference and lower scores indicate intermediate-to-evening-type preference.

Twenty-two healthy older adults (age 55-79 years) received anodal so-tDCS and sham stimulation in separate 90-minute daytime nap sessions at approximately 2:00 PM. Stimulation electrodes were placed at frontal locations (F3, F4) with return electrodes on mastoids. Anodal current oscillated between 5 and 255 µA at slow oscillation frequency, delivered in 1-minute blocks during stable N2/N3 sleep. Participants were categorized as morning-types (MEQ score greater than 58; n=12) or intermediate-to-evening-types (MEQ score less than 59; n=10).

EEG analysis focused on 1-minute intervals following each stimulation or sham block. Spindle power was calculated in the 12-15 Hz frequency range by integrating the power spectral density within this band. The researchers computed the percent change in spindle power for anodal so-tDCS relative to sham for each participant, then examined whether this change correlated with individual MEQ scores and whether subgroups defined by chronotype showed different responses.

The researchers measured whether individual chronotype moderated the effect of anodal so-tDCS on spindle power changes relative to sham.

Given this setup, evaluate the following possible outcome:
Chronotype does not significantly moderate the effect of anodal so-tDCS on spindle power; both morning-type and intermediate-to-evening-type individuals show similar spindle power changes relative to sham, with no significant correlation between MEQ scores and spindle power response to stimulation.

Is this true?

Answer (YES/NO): NO